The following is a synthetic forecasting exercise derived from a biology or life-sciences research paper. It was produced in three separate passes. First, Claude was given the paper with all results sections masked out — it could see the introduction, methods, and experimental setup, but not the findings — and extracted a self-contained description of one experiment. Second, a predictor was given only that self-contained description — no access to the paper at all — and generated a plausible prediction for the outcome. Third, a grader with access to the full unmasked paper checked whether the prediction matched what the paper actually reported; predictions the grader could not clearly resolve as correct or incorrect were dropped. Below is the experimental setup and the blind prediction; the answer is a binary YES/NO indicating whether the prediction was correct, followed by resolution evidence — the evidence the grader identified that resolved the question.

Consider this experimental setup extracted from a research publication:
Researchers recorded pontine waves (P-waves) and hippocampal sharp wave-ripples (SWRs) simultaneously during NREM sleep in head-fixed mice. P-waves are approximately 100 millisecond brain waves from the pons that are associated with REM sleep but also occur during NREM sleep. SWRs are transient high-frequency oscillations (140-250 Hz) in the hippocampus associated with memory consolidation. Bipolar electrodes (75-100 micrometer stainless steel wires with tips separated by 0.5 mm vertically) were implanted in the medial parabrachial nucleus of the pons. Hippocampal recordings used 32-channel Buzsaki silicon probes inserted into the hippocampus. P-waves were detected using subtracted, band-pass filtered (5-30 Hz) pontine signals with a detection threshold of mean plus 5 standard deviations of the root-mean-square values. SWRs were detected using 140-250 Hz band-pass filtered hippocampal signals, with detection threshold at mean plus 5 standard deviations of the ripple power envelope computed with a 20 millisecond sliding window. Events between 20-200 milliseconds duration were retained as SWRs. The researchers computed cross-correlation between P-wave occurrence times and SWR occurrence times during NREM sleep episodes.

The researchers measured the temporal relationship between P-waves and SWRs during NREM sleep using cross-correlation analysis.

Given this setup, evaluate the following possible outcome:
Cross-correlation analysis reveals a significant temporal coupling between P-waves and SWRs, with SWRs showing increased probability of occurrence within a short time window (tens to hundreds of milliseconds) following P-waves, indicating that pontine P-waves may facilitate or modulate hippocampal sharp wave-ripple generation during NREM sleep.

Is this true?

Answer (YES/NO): NO